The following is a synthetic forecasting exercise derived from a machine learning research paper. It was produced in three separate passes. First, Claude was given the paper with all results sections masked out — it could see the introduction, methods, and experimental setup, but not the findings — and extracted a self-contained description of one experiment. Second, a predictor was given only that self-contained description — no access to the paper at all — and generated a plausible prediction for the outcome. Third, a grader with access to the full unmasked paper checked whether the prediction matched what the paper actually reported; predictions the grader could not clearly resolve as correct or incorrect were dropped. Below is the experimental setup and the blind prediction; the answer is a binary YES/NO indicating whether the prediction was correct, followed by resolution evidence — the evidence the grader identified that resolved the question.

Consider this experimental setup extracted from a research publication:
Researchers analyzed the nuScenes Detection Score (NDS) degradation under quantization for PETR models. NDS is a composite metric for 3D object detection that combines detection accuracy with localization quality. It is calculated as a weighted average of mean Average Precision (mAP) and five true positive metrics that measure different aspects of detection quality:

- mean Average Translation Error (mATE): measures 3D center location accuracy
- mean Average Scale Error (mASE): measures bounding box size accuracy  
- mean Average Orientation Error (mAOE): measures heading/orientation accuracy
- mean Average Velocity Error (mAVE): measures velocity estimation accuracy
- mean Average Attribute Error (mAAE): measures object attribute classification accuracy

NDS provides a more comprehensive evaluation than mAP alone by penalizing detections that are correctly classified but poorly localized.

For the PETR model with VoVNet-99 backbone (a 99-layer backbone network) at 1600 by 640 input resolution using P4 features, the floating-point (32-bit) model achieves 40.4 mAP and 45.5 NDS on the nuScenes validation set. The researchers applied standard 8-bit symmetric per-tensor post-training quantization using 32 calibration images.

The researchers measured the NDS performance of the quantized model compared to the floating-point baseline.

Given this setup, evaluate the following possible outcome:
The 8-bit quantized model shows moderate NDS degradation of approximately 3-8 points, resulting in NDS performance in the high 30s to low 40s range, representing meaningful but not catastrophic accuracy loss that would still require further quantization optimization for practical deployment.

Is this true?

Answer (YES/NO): NO